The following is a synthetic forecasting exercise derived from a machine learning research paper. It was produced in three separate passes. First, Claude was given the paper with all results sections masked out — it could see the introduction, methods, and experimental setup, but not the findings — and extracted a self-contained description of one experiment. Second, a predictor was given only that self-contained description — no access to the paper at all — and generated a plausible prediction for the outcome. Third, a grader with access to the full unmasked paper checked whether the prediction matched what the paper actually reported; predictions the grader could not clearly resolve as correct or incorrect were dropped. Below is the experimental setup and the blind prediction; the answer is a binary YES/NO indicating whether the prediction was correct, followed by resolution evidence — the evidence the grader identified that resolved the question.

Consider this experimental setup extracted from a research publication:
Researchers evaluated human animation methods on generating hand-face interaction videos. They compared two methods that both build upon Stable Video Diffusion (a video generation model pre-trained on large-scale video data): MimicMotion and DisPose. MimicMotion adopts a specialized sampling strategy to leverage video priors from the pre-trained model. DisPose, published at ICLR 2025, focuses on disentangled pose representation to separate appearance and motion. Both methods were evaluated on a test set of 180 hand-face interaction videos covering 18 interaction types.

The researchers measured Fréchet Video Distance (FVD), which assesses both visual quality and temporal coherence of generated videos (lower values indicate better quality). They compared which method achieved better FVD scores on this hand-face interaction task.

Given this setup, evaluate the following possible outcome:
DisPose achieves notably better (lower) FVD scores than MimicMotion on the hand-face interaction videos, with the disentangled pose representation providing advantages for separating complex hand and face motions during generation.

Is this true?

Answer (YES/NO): YES